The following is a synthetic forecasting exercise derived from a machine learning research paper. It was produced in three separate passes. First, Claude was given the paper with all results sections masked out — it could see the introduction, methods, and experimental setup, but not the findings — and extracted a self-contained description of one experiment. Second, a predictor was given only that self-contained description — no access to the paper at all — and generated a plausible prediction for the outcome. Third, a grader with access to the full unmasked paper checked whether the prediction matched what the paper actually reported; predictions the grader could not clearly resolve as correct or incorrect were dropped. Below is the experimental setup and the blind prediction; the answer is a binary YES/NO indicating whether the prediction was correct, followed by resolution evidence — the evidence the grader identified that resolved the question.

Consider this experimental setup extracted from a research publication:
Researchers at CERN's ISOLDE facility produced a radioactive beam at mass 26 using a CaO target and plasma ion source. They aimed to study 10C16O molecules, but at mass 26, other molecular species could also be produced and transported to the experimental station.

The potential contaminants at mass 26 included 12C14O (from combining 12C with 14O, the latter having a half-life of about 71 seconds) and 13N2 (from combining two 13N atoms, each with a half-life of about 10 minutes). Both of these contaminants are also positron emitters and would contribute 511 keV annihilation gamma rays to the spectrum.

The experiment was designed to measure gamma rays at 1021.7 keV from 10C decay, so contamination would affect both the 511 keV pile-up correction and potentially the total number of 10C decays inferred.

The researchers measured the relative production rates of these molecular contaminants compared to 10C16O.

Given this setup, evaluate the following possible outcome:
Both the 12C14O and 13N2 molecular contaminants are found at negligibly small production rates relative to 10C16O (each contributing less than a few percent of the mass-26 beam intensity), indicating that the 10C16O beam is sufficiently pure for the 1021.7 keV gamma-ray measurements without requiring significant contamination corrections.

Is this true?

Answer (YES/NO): NO